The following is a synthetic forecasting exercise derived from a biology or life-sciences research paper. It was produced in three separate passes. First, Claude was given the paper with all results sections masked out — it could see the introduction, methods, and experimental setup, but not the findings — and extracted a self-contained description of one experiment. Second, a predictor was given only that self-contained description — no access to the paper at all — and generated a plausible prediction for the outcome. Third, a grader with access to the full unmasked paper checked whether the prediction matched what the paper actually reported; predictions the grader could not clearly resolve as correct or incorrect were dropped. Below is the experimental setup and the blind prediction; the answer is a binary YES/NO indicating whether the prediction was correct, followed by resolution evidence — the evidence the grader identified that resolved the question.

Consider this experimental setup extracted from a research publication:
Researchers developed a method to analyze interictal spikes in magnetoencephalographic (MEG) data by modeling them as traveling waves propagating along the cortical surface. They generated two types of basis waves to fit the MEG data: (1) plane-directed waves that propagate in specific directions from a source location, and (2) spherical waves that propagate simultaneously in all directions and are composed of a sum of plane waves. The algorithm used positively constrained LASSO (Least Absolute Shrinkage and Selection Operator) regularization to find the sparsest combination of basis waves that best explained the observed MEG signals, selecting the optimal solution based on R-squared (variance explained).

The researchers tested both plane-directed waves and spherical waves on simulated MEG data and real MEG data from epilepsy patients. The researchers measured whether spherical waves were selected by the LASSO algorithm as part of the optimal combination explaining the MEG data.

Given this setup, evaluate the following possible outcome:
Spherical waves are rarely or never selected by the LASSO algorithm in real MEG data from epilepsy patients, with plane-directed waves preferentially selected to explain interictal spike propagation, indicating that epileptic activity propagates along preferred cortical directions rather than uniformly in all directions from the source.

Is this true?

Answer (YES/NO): YES